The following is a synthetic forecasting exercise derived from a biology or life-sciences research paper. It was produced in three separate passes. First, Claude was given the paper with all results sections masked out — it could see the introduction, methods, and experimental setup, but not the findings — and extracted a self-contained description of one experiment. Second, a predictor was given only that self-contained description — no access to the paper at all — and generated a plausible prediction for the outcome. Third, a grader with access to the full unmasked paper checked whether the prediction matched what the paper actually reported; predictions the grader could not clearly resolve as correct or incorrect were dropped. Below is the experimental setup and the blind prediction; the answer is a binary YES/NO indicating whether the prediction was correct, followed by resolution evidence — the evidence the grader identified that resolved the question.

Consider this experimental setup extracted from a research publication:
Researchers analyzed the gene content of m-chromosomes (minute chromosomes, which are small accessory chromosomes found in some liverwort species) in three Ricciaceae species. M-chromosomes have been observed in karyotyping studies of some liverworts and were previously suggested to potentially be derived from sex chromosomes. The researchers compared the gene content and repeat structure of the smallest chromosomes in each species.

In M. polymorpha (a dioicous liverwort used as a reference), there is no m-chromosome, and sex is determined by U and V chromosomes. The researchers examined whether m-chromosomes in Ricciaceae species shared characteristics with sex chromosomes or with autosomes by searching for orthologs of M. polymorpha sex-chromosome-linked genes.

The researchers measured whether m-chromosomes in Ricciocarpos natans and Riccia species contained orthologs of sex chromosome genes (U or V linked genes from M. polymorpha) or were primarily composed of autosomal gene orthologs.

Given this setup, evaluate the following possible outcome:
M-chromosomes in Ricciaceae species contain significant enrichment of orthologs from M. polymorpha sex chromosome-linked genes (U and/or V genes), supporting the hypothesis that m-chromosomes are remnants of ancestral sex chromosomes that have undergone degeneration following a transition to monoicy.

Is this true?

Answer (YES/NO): NO